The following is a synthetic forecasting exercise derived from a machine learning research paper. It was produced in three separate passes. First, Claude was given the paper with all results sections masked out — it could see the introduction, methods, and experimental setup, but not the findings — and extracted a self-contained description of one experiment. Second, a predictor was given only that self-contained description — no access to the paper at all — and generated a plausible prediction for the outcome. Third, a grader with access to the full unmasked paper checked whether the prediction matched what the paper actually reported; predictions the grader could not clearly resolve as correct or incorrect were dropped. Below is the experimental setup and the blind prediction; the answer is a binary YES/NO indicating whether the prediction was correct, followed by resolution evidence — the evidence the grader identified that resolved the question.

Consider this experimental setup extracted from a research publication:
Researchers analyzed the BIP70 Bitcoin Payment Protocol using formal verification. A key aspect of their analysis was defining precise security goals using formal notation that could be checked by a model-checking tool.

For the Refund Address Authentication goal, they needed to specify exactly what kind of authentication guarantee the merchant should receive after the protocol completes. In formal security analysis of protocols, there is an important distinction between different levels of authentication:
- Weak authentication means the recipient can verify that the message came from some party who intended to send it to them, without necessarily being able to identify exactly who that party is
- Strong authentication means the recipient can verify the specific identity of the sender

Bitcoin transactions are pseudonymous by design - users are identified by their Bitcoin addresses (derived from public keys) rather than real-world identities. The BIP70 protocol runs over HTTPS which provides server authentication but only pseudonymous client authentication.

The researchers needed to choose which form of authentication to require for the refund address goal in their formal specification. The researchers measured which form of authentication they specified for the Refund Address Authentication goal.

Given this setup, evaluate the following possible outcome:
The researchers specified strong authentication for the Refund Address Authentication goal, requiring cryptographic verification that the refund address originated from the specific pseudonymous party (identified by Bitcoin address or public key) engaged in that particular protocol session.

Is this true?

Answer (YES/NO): NO